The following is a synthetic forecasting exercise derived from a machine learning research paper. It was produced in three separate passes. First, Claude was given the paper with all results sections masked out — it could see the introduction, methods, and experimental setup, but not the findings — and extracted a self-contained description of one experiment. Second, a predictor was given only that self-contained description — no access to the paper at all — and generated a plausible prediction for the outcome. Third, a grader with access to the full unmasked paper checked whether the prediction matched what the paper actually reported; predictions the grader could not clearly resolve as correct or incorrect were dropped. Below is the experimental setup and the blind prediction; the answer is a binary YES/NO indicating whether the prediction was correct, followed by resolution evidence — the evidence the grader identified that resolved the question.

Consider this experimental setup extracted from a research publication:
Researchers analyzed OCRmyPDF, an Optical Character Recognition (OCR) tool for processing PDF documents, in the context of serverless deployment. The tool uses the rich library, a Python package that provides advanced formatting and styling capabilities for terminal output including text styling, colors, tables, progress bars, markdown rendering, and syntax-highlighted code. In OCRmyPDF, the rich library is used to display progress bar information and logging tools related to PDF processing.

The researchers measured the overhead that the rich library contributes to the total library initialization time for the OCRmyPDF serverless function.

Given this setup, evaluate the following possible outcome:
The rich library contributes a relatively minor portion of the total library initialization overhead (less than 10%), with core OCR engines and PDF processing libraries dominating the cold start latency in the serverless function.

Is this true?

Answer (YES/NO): NO